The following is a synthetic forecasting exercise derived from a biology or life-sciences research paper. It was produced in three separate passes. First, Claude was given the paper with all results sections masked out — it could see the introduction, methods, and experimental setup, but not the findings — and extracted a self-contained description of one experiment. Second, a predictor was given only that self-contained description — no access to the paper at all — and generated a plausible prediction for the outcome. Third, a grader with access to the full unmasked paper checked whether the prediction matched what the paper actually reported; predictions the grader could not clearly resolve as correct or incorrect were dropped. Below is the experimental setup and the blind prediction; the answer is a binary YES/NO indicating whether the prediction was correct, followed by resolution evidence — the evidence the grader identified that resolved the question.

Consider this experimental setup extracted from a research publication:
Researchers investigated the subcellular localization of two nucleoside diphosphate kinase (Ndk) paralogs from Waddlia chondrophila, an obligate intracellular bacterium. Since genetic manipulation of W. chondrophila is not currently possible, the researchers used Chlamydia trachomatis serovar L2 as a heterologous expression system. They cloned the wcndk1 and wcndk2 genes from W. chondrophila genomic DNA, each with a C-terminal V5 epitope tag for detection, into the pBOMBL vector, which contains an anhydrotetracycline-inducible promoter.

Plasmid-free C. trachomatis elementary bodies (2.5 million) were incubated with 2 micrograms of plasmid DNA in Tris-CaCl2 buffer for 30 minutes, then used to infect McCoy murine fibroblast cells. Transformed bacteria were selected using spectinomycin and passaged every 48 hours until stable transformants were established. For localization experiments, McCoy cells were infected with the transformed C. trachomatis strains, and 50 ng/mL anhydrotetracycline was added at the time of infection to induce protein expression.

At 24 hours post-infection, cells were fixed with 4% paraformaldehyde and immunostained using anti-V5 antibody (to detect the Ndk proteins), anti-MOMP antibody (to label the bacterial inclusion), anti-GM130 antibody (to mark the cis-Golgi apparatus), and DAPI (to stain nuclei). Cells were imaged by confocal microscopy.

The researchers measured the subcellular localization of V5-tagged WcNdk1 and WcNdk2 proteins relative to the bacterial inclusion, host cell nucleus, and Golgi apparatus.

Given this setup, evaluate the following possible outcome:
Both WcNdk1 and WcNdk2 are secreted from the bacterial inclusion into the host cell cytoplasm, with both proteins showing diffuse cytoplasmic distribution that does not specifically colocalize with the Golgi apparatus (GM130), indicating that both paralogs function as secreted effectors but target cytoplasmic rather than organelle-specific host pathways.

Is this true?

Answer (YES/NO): NO